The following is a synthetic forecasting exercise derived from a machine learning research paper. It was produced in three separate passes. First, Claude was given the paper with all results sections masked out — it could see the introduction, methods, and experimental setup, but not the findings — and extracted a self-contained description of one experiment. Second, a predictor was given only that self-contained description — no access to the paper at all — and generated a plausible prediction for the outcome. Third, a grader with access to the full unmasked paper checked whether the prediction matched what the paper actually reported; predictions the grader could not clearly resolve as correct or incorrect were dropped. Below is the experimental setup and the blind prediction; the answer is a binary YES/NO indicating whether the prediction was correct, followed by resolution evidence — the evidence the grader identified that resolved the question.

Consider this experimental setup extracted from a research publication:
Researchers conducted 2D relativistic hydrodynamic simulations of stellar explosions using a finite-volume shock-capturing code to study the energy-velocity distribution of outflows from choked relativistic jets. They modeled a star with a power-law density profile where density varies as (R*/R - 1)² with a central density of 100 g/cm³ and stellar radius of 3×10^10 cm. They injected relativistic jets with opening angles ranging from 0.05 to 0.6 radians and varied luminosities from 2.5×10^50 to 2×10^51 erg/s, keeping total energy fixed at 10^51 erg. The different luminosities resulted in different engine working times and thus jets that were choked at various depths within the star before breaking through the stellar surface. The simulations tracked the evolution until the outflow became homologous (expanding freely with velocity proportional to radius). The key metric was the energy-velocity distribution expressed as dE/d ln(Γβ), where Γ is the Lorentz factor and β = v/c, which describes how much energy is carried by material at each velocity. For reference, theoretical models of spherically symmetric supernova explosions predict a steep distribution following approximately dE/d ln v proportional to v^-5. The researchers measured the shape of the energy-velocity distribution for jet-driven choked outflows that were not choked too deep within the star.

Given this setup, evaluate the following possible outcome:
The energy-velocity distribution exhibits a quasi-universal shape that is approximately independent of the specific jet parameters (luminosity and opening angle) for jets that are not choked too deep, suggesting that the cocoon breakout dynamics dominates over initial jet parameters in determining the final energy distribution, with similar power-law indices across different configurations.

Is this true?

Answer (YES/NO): YES